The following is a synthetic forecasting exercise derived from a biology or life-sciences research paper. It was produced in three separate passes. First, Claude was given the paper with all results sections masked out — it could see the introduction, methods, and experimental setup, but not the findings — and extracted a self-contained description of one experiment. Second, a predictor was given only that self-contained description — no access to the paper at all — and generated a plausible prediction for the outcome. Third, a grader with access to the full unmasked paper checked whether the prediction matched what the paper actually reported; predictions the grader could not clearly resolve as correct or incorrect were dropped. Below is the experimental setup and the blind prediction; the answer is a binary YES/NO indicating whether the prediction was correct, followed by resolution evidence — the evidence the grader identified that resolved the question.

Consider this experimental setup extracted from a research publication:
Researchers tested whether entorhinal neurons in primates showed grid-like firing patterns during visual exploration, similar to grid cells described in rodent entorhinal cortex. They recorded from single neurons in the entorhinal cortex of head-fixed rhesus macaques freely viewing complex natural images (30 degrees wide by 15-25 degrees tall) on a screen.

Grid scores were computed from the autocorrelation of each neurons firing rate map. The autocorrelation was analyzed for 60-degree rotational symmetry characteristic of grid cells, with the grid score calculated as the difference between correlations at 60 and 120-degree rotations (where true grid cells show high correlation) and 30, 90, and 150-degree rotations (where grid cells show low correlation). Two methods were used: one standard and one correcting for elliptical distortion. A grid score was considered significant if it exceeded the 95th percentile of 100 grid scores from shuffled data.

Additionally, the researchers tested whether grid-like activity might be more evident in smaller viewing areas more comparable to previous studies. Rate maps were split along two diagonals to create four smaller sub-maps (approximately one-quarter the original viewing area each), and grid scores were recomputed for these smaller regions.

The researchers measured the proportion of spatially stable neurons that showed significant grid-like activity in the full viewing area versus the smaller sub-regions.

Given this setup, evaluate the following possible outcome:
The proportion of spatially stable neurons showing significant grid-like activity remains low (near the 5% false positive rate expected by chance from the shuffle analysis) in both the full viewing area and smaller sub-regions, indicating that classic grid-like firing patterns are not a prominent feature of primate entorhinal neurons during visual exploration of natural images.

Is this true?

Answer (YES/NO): NO